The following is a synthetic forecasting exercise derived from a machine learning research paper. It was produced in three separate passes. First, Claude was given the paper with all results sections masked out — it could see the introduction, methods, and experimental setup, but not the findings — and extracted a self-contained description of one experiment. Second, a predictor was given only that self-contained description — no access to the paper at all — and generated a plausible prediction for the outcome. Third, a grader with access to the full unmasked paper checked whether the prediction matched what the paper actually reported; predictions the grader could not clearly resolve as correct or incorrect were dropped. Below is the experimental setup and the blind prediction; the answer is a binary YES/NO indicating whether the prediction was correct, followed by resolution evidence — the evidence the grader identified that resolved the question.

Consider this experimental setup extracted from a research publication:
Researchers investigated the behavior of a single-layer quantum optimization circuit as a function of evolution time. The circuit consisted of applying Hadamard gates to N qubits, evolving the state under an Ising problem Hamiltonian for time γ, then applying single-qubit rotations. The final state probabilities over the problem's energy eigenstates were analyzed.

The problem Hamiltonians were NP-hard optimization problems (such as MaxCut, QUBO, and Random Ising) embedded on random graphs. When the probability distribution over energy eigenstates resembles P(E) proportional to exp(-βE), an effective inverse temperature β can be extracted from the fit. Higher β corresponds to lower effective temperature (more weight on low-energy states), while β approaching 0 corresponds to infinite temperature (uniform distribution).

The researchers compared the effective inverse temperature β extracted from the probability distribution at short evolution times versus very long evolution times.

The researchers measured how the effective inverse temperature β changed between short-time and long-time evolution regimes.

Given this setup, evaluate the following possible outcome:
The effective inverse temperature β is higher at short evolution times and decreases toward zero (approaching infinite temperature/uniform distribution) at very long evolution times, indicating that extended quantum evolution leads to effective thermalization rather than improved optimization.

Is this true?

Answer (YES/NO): YES